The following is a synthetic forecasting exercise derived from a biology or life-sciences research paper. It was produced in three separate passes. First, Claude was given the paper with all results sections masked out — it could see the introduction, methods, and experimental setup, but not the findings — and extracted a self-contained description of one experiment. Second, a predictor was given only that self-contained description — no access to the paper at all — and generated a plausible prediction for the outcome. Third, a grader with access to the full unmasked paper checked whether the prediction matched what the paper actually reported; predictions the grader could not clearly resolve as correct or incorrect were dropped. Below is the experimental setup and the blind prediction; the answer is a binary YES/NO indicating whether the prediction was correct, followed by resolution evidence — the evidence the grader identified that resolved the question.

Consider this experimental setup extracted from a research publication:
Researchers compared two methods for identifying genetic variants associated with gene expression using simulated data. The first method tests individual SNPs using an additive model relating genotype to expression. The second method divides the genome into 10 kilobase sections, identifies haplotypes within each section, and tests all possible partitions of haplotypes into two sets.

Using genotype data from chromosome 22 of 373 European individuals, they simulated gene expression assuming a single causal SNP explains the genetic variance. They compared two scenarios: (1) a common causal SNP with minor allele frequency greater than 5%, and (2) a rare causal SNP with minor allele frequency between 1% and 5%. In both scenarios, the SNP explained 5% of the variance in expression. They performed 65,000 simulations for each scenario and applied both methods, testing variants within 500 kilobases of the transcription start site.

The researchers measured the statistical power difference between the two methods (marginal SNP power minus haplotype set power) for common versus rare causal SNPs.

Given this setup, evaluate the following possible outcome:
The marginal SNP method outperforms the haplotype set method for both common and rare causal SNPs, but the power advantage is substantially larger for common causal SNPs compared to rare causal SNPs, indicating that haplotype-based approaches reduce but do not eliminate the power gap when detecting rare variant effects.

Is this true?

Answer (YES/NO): NO